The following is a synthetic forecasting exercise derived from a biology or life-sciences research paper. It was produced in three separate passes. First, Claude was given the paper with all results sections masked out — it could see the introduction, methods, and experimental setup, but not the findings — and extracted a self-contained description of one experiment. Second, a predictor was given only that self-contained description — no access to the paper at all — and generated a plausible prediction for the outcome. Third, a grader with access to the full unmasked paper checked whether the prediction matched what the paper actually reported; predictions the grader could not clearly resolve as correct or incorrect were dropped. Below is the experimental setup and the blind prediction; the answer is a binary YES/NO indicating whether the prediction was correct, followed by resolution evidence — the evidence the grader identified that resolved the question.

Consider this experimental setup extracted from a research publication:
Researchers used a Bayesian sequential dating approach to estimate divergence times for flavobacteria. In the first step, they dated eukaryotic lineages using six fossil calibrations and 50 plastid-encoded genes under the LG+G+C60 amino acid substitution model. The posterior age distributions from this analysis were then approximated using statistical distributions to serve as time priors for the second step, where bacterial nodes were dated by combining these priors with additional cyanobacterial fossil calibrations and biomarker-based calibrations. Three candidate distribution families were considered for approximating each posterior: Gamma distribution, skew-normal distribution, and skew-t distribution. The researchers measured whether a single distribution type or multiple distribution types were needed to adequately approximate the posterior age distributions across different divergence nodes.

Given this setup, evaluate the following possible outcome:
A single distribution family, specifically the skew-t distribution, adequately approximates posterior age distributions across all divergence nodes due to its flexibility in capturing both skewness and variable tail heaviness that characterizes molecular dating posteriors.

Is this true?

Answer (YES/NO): NO